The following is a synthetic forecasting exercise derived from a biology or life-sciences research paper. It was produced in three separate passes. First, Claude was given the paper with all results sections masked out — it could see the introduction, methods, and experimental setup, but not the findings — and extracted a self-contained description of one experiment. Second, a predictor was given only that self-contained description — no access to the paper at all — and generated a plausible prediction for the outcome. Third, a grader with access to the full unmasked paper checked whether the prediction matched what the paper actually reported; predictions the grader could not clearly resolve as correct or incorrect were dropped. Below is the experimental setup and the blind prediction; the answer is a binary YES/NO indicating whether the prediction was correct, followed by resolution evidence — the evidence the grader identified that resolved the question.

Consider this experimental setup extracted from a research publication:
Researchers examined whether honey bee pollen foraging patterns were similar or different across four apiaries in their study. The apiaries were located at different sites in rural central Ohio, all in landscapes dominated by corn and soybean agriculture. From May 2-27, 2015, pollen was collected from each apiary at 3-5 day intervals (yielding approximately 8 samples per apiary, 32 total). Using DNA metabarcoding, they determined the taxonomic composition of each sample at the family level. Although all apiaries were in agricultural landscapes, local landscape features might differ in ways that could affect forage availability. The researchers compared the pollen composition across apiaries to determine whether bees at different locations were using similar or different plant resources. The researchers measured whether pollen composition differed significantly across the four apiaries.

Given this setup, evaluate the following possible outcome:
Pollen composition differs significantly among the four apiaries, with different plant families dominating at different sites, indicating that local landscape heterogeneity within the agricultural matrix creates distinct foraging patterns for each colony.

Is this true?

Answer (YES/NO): NO